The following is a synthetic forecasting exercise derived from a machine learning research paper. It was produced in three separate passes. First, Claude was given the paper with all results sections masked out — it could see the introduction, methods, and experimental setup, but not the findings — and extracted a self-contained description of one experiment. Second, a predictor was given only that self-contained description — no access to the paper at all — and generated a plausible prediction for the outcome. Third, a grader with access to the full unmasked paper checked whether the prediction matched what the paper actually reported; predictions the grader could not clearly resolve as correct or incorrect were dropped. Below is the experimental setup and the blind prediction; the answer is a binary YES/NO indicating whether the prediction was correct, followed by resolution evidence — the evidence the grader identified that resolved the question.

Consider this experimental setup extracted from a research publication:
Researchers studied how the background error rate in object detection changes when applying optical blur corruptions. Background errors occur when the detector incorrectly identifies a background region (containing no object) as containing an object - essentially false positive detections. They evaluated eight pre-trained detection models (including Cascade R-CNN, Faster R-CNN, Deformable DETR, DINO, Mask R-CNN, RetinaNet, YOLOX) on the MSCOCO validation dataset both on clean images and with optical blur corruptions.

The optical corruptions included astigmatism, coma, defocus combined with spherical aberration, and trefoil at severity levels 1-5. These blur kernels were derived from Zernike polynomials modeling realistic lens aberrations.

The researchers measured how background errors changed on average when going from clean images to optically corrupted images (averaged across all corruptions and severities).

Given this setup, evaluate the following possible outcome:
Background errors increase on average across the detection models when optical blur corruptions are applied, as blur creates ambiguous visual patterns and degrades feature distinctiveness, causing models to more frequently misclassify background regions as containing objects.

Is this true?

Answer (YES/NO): NO